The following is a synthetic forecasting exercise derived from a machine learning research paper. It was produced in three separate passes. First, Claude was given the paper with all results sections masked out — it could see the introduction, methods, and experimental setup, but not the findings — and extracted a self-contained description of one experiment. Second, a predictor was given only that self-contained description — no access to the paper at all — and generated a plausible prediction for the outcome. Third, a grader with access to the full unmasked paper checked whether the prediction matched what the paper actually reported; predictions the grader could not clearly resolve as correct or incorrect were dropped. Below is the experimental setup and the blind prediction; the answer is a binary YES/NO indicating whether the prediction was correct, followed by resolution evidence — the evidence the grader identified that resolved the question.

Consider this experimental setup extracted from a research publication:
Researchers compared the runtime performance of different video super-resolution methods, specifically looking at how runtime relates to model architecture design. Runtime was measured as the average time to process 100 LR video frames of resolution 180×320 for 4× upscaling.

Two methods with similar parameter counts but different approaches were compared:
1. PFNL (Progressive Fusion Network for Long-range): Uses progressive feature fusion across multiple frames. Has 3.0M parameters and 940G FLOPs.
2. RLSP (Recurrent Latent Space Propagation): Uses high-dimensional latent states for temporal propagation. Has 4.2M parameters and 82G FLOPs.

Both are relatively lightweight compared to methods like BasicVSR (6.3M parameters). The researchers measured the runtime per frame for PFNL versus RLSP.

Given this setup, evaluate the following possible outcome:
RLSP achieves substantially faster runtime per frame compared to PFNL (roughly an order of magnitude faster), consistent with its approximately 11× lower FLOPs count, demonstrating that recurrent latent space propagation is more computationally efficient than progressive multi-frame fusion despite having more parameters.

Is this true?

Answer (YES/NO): NO